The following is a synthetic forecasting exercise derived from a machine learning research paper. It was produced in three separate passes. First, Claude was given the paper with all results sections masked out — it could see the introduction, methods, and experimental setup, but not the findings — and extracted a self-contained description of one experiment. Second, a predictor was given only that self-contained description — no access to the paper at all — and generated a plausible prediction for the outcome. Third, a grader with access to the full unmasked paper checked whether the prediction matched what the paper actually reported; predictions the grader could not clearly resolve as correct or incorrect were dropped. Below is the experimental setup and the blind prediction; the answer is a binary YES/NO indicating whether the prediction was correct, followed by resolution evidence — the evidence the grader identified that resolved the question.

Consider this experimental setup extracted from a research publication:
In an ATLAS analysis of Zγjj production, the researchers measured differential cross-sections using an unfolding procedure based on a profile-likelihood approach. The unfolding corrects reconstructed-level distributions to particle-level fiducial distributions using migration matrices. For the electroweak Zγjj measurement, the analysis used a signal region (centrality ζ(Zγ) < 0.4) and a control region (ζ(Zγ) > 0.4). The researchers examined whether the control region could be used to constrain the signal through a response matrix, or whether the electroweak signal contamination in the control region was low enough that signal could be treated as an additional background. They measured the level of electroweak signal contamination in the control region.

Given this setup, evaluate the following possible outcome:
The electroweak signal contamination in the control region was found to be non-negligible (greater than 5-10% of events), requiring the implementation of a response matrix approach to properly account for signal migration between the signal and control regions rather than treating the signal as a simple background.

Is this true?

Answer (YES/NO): NO